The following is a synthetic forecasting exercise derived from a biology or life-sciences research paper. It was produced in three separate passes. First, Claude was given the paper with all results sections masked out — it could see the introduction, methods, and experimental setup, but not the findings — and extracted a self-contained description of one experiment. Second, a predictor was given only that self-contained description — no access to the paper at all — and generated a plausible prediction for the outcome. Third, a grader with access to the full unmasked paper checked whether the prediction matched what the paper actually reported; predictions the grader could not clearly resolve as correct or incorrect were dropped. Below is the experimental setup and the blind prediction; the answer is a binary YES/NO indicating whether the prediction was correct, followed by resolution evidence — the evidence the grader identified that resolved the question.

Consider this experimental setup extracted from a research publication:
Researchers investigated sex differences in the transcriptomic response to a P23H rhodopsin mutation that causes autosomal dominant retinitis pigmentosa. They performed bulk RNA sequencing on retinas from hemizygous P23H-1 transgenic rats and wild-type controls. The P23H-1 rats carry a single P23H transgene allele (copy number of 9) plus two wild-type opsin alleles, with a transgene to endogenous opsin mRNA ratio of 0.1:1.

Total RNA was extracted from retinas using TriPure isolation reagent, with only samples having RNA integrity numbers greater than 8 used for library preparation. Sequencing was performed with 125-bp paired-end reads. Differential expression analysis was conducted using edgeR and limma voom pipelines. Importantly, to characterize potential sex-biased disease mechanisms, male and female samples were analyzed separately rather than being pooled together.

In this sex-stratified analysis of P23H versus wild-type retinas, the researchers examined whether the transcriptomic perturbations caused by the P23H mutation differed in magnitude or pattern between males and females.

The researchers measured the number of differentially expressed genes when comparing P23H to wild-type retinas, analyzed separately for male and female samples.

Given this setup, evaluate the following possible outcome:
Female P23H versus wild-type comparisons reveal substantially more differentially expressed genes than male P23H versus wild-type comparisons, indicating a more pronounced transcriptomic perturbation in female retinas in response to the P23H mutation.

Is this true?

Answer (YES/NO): NO